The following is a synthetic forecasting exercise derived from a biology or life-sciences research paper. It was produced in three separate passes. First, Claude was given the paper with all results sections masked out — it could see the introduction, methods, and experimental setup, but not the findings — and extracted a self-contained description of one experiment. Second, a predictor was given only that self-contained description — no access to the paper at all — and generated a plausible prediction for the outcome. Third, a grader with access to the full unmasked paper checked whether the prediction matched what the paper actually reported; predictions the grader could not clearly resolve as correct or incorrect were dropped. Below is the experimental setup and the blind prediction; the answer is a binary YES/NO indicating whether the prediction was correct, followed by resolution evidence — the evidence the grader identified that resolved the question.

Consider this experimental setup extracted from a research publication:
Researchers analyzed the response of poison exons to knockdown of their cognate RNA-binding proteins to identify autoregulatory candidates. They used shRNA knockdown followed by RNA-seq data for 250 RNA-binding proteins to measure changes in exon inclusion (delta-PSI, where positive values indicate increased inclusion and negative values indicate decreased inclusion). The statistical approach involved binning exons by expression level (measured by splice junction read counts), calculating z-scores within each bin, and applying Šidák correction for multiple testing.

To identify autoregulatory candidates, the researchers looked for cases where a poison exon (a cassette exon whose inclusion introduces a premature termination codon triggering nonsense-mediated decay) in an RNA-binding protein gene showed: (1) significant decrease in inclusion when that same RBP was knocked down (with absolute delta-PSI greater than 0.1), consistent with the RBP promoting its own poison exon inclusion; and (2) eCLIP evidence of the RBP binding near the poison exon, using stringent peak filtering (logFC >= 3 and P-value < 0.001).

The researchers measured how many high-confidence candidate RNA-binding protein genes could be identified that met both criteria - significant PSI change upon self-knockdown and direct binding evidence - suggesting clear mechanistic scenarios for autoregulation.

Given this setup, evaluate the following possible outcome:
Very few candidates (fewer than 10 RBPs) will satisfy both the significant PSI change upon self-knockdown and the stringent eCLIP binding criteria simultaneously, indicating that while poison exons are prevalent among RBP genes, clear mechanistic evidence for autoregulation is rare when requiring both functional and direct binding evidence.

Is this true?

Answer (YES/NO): YES